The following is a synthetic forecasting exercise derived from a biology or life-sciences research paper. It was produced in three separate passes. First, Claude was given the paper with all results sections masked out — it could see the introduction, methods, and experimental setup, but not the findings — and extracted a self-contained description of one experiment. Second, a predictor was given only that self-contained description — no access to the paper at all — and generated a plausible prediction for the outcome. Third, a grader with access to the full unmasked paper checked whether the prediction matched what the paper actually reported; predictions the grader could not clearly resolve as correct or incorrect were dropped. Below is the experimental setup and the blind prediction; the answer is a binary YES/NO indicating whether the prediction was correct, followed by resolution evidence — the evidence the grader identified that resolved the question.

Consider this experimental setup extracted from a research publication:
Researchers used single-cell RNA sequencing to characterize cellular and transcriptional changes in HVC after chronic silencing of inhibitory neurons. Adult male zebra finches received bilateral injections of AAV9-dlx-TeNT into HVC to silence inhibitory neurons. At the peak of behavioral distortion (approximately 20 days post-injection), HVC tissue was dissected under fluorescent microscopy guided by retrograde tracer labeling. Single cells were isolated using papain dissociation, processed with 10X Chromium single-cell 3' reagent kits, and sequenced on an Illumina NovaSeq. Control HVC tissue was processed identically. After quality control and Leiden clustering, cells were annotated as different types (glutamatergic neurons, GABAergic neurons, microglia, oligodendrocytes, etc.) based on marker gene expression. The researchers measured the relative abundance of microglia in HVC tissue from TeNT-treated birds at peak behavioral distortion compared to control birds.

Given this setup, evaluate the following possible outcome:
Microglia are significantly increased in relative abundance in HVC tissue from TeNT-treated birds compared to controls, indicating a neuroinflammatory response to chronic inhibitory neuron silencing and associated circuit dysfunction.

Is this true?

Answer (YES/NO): YES